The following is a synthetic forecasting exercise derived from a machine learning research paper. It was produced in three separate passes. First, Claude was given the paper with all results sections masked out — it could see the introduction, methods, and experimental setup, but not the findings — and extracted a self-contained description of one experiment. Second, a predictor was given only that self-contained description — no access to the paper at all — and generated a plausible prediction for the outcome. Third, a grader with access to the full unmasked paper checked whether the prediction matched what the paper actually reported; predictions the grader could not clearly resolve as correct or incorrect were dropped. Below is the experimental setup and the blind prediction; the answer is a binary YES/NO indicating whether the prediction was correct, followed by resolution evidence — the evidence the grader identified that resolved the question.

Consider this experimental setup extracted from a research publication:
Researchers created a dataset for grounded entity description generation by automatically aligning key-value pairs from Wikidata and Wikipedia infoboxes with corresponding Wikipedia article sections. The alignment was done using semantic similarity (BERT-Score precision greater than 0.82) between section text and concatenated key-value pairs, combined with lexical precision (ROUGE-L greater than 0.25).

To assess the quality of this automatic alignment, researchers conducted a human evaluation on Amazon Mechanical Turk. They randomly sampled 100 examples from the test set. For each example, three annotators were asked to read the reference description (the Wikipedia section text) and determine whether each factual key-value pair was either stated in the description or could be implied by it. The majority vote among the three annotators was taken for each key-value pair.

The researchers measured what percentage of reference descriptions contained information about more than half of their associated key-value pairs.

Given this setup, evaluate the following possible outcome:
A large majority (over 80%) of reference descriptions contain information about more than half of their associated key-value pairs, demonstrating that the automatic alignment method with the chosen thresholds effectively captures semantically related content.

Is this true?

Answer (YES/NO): NO